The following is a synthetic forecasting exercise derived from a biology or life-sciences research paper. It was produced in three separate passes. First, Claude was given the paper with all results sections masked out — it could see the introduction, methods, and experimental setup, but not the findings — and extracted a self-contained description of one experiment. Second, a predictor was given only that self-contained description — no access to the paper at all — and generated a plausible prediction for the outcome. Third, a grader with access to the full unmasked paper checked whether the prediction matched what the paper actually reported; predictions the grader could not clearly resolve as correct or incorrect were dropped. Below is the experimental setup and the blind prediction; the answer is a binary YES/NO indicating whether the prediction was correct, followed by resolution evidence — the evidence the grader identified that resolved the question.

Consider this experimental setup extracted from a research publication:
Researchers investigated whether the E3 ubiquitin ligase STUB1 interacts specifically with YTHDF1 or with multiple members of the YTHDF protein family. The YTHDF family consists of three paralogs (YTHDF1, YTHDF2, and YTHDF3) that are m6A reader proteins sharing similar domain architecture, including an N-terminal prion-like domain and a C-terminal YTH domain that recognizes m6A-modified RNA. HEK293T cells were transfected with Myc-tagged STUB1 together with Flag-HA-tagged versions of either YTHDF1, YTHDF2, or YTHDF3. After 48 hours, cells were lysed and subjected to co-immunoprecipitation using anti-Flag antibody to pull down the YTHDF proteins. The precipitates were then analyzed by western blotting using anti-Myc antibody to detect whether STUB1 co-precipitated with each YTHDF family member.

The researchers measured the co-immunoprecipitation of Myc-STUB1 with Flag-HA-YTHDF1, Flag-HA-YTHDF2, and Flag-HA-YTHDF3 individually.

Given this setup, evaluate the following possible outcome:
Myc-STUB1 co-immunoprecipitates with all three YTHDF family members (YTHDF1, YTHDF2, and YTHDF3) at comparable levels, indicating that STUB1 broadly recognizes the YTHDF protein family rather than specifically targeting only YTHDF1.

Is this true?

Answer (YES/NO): NO